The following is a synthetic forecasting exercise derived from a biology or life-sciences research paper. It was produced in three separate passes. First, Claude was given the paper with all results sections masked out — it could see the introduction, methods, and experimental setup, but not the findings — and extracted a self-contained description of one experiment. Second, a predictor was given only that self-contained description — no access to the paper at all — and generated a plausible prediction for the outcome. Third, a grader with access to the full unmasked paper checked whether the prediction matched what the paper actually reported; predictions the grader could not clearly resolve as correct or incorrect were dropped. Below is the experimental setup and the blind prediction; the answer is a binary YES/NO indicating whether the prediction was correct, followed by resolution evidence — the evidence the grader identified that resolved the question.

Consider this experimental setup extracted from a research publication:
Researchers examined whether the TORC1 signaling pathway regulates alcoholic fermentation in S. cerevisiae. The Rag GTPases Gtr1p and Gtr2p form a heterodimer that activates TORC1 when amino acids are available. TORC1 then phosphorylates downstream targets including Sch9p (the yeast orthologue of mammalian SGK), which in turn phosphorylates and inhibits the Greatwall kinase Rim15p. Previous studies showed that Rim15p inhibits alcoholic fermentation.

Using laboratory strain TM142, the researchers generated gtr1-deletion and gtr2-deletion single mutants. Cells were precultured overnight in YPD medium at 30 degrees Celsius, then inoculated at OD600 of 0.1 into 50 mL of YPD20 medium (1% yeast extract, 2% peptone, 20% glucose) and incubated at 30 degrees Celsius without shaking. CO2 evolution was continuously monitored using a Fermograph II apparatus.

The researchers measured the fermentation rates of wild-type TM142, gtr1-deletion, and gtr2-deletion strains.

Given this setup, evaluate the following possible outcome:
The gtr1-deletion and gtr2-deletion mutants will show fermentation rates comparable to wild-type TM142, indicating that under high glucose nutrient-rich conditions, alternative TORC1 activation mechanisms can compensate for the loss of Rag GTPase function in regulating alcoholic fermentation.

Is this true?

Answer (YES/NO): NO